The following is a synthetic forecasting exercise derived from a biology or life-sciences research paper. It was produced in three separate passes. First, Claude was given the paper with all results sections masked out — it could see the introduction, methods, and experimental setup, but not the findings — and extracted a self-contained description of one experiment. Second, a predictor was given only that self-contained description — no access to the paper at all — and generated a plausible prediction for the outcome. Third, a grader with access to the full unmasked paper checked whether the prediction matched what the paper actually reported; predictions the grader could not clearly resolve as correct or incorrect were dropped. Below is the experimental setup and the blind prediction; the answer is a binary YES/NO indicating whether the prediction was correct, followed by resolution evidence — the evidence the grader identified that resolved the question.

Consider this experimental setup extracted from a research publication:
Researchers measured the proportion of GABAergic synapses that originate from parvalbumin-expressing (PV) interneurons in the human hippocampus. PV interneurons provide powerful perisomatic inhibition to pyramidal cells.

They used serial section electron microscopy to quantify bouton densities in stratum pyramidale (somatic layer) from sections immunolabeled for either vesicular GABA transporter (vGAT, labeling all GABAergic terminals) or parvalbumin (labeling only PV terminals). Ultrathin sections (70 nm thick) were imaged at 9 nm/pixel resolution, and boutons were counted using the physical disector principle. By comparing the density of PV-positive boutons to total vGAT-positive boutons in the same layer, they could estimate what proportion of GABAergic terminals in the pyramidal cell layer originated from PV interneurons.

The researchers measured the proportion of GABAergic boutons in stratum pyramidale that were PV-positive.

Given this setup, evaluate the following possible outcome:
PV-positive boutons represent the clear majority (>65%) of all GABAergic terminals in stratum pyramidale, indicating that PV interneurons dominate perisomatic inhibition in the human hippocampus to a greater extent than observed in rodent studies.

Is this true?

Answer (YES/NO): NO